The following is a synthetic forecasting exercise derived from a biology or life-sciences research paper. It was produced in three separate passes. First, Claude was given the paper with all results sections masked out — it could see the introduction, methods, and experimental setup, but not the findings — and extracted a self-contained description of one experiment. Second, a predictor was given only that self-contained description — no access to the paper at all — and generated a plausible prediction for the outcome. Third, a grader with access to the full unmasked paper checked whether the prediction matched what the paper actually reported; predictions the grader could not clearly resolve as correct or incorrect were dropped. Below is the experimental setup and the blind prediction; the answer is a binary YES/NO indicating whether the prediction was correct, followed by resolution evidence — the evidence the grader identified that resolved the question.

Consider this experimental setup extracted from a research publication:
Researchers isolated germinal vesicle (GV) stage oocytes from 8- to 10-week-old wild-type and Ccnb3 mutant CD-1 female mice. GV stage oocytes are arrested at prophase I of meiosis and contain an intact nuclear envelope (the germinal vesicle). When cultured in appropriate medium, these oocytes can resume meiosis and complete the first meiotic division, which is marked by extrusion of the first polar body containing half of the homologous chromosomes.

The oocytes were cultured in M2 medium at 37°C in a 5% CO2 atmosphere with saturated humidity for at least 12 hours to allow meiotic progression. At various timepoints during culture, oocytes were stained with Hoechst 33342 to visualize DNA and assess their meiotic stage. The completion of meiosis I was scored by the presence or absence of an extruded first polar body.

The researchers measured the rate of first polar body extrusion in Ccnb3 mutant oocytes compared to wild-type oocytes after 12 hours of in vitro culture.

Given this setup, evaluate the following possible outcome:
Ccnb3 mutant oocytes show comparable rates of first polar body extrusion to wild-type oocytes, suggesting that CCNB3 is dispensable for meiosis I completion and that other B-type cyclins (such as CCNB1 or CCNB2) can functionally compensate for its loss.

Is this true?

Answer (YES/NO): NO